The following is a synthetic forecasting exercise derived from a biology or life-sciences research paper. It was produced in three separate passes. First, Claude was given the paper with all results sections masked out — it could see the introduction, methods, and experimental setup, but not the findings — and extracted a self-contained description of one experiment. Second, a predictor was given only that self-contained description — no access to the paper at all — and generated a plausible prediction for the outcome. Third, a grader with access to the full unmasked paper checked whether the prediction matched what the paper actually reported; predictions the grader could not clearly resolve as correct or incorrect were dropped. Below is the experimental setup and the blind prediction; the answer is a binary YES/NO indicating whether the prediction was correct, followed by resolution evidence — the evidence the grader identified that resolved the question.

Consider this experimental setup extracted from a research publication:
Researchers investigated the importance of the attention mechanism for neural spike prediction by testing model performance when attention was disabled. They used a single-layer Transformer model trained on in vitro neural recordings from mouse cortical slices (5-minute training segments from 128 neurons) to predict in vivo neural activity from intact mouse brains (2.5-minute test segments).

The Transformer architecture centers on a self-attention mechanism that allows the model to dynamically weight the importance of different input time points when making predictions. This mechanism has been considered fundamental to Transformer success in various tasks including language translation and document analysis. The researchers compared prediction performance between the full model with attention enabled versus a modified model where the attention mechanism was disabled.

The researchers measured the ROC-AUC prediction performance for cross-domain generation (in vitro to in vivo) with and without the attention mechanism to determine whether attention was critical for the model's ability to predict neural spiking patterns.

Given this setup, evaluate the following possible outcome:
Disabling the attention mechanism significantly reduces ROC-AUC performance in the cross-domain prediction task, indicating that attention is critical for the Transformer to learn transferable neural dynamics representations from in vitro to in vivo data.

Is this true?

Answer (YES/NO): NO